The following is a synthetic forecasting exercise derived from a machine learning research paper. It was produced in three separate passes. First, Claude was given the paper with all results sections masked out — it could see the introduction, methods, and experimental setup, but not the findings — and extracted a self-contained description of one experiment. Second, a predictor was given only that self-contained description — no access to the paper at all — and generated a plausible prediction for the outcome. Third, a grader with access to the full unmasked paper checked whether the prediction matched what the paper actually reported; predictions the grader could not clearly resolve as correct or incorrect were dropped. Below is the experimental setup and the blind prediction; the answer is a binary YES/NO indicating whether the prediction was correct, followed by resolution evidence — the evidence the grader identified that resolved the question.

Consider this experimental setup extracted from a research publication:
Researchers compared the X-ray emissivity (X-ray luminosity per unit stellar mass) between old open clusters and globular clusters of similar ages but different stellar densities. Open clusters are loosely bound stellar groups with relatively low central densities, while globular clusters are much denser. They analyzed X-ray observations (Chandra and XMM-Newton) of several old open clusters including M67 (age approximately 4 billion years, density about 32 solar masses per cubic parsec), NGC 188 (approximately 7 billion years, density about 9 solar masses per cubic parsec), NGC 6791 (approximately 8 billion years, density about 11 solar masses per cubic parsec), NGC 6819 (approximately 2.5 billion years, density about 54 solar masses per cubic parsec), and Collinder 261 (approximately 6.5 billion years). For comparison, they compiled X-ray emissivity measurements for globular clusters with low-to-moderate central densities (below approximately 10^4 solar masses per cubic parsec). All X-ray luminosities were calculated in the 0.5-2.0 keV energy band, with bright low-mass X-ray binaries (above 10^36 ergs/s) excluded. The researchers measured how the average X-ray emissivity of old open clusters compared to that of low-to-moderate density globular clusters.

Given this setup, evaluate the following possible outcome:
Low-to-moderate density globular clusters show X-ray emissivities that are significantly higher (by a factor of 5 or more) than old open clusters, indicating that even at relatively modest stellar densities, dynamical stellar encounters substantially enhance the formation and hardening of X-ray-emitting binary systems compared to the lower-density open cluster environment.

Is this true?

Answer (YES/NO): NO